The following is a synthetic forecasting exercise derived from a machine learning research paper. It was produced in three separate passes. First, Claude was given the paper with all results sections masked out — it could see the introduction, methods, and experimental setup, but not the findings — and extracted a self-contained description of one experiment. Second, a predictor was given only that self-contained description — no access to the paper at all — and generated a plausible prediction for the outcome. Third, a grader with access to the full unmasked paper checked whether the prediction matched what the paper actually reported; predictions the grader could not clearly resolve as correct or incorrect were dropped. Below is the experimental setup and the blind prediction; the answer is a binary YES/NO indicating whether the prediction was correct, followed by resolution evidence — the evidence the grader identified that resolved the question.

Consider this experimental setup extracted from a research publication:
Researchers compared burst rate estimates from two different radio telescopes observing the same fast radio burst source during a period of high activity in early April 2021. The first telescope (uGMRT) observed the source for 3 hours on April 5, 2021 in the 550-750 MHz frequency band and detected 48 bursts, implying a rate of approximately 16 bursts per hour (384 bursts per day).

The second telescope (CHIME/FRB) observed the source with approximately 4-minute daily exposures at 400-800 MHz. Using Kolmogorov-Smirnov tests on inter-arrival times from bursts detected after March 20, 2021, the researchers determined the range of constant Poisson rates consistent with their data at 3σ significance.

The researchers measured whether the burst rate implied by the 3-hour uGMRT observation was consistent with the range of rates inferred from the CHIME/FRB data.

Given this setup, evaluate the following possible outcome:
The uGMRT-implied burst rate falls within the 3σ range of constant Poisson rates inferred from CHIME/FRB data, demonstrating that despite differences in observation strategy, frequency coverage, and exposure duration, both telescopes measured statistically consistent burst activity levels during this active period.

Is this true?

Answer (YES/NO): NO